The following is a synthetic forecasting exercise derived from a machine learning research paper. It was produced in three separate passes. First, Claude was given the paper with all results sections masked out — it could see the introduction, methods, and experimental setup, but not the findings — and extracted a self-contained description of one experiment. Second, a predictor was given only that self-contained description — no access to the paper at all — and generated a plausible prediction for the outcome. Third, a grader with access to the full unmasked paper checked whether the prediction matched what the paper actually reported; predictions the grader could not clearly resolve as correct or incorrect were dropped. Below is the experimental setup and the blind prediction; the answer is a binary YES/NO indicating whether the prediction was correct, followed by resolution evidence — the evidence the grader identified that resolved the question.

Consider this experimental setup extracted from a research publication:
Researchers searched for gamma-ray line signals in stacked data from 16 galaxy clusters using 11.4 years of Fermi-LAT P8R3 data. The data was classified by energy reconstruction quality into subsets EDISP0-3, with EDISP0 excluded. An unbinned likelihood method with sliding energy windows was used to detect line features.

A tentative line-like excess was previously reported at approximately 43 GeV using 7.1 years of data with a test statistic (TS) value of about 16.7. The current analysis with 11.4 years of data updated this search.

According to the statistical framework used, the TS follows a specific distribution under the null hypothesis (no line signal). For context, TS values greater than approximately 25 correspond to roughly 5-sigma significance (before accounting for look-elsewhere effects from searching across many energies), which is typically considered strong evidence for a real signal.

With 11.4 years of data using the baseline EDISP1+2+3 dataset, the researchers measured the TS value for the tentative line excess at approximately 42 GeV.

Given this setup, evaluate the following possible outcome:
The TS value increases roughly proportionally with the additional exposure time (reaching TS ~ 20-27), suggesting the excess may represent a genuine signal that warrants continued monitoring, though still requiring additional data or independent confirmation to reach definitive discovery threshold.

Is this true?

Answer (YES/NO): NO